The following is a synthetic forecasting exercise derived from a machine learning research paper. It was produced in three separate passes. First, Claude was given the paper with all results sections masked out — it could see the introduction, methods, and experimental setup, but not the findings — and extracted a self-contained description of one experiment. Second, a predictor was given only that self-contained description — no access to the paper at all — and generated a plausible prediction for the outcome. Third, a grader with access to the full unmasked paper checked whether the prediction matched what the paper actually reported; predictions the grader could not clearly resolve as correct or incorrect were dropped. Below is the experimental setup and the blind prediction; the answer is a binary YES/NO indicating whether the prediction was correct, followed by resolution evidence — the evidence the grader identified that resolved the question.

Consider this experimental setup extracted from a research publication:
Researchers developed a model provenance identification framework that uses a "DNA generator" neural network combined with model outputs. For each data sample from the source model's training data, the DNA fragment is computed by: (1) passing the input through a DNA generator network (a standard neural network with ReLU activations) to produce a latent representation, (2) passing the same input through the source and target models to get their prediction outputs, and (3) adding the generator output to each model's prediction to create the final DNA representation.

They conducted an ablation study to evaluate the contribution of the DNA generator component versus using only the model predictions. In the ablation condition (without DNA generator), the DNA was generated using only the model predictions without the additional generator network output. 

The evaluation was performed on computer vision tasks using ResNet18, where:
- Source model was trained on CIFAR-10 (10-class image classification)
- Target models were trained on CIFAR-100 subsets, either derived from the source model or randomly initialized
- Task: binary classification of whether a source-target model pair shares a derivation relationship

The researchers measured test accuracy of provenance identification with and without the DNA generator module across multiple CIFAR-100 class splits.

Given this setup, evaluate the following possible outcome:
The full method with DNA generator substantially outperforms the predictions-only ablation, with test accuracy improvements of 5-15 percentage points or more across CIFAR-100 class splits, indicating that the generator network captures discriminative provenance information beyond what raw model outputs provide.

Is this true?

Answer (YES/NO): YES